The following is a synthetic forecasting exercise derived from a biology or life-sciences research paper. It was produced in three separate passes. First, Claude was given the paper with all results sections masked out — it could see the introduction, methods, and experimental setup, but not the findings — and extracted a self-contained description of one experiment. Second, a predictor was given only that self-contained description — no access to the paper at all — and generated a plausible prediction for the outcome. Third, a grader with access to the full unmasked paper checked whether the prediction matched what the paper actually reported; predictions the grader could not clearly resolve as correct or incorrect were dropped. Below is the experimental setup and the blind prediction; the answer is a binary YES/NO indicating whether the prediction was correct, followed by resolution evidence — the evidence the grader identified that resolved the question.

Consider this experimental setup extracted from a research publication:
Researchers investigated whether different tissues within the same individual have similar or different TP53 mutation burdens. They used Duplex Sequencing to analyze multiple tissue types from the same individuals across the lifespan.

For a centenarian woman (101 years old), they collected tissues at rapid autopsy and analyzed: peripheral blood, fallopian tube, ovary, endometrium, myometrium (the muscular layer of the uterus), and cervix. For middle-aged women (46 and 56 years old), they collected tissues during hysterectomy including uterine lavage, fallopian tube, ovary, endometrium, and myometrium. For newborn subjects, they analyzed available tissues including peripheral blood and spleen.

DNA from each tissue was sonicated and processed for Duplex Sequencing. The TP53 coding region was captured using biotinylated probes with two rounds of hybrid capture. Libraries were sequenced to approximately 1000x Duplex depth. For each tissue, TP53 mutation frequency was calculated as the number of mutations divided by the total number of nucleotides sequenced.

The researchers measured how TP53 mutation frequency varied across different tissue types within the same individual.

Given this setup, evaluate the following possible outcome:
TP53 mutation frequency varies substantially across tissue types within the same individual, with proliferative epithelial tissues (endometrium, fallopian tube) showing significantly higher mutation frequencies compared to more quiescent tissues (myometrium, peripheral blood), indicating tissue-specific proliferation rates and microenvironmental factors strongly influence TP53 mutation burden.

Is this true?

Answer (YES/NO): NO